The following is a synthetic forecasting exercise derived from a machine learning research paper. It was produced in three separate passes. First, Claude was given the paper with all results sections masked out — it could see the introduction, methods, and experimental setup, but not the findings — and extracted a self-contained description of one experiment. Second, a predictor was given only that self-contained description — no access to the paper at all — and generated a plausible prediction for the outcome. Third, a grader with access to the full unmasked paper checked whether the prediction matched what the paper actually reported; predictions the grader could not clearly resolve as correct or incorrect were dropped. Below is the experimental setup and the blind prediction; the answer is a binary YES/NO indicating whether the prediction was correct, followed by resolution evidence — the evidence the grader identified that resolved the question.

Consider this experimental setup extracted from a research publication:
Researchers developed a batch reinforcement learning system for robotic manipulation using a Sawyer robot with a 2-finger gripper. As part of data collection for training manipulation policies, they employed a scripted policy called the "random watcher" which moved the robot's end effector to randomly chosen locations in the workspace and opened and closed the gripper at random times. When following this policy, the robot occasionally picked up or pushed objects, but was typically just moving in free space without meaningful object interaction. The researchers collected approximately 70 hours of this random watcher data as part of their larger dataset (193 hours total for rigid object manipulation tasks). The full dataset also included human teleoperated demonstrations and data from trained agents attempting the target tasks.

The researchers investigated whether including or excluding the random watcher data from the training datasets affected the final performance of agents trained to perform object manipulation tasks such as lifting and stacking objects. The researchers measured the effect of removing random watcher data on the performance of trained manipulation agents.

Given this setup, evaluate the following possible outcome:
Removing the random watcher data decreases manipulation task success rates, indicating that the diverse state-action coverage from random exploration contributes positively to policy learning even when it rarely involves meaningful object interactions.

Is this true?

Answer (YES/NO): YES